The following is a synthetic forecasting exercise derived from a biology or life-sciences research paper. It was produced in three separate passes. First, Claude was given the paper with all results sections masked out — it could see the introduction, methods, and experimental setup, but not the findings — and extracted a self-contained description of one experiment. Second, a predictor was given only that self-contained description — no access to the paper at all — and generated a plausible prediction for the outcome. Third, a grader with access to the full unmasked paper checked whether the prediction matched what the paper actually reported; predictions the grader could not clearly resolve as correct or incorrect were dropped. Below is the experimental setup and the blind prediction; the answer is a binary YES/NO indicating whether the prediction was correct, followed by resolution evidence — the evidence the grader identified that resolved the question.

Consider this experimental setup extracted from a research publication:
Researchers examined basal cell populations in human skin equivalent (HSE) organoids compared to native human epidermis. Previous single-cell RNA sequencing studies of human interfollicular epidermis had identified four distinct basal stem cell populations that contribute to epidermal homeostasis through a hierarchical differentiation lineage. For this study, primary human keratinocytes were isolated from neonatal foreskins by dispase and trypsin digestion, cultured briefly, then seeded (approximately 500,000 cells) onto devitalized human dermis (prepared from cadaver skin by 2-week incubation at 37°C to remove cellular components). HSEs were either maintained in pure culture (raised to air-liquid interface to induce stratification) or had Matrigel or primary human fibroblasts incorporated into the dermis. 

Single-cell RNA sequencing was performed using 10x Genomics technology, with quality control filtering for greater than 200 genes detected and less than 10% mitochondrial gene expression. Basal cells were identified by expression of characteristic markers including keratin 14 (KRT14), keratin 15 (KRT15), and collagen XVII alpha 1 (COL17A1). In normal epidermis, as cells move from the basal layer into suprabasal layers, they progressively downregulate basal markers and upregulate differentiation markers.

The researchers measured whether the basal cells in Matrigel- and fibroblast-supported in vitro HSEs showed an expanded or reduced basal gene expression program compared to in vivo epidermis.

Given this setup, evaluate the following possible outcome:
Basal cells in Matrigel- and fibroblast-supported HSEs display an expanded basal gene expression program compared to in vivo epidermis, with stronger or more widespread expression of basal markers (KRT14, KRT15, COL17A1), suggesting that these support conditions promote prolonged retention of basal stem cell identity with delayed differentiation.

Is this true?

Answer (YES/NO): NO